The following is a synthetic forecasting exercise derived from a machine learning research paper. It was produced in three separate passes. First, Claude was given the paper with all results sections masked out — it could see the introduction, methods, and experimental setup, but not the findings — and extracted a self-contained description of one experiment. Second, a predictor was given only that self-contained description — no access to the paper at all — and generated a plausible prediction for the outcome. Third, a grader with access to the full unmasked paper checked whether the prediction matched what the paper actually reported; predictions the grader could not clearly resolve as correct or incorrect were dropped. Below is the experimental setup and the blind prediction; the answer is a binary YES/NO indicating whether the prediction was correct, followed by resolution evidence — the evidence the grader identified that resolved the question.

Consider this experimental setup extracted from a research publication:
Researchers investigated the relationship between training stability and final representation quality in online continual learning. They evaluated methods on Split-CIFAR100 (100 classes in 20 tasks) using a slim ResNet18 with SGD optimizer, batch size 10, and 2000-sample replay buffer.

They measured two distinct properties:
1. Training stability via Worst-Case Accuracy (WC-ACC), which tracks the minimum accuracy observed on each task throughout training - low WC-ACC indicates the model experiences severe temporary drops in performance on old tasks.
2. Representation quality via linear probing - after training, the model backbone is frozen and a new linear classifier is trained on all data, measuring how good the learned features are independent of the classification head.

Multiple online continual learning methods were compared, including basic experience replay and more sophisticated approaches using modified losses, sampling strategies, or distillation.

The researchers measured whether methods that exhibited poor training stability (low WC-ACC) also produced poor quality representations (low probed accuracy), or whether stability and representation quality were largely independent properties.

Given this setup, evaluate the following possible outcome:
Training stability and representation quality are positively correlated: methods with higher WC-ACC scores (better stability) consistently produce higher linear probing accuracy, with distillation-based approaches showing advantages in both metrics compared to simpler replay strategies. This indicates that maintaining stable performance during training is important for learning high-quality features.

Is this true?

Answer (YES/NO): NO